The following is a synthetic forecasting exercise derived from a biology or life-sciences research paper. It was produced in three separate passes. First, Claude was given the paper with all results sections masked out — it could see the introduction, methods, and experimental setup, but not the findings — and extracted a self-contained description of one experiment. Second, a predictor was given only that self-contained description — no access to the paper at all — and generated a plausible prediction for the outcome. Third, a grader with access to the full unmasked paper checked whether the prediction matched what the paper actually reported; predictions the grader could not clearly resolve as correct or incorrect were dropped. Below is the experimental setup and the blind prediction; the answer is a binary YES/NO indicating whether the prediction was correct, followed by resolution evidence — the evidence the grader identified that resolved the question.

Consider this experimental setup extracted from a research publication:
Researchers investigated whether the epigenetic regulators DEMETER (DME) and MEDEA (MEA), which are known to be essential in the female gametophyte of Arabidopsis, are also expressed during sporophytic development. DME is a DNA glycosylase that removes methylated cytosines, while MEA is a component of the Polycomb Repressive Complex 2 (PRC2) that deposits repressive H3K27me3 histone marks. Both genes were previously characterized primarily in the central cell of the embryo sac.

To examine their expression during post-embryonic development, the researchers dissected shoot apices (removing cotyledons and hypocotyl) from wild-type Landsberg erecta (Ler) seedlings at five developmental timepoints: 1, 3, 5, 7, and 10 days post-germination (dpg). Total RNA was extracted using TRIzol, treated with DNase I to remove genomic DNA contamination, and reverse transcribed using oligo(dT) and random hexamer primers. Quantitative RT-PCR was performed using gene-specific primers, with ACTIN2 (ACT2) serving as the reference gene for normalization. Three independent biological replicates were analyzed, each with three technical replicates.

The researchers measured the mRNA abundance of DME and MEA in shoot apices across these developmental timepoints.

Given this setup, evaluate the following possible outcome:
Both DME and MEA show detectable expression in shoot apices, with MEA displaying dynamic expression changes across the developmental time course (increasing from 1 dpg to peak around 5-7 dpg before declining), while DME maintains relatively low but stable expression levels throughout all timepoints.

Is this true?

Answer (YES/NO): NO